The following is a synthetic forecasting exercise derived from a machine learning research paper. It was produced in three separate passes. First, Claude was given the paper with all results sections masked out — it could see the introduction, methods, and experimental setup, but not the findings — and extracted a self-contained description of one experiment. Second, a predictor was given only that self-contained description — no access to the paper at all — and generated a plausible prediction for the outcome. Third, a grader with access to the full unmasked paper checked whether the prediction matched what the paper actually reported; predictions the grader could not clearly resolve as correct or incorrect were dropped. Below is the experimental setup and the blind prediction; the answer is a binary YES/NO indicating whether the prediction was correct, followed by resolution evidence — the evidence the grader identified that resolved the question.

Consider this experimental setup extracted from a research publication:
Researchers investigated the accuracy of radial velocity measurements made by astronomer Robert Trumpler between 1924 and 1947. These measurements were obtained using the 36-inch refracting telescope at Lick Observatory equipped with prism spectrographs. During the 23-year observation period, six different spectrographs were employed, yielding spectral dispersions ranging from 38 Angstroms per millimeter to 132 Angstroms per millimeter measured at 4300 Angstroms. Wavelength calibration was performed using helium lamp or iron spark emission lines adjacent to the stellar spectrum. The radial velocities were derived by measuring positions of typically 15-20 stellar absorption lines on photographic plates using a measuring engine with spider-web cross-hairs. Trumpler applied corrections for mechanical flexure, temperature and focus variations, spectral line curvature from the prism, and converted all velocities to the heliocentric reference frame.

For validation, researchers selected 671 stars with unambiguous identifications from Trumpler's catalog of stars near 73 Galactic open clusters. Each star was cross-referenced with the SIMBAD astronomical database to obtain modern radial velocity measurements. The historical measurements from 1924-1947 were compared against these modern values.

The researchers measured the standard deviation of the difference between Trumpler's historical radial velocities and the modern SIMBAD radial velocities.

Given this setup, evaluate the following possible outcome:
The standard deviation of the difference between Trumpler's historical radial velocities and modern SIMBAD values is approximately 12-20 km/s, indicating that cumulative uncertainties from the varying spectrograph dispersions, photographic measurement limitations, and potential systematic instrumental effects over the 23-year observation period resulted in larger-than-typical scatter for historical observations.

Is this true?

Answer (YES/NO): NO